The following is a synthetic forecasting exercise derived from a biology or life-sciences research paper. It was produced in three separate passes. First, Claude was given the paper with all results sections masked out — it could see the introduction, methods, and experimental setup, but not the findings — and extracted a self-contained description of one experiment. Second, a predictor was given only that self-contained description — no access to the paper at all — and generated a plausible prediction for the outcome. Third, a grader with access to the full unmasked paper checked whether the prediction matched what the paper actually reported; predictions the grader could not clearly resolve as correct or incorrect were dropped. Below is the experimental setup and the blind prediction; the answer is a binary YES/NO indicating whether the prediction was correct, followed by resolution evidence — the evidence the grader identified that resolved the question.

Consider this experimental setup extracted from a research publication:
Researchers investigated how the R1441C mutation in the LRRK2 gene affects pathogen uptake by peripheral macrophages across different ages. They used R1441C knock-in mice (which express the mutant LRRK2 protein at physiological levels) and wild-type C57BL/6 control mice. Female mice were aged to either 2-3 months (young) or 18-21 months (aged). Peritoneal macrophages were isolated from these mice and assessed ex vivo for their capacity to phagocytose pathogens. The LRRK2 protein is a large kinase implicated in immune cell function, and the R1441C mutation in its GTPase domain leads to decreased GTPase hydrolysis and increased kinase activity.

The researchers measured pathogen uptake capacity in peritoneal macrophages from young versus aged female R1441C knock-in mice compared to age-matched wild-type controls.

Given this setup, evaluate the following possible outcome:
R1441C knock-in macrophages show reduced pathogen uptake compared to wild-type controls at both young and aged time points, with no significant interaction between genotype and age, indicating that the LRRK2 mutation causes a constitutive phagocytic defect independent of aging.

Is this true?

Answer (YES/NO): NO